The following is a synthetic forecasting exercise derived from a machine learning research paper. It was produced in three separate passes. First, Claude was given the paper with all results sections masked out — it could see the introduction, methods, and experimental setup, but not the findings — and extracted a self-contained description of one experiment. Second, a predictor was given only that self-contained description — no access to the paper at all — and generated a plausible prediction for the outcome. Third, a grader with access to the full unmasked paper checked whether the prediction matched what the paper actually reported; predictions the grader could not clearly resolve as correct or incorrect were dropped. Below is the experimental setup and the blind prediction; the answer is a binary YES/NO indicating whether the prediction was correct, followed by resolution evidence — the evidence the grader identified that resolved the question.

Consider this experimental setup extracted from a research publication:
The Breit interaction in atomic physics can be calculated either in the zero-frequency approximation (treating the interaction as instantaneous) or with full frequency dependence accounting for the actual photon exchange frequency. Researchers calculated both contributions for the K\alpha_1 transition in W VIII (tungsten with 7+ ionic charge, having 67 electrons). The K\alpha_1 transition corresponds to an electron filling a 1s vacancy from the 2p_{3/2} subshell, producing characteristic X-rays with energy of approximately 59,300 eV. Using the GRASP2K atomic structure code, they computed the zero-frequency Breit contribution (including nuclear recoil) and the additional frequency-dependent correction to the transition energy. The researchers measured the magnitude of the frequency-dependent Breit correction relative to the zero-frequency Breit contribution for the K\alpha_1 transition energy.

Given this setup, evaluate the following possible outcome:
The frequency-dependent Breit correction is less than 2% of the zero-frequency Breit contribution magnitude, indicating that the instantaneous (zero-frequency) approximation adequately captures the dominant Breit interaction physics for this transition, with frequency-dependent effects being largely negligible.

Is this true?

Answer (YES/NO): YES